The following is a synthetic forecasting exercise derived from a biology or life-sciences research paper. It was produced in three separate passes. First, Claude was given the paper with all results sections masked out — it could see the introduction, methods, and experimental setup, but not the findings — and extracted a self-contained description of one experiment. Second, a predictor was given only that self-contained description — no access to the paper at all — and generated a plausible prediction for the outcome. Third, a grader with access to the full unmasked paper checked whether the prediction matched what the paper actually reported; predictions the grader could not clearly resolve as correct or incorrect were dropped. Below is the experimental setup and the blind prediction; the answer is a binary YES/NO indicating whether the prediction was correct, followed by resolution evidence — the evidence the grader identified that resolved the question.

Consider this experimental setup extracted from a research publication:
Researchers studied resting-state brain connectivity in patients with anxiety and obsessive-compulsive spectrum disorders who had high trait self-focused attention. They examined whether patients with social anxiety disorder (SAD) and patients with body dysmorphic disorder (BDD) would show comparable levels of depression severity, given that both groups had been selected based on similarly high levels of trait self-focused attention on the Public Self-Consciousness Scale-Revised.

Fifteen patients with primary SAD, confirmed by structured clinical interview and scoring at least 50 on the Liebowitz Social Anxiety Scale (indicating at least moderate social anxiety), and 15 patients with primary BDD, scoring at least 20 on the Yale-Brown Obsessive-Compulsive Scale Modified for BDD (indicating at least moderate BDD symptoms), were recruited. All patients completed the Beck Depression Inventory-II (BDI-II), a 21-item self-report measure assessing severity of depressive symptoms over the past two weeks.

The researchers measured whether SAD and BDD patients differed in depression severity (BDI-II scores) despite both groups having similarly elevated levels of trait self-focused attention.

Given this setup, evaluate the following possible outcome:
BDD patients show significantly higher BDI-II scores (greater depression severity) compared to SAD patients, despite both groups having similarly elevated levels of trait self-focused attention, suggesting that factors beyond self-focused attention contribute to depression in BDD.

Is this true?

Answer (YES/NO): NO